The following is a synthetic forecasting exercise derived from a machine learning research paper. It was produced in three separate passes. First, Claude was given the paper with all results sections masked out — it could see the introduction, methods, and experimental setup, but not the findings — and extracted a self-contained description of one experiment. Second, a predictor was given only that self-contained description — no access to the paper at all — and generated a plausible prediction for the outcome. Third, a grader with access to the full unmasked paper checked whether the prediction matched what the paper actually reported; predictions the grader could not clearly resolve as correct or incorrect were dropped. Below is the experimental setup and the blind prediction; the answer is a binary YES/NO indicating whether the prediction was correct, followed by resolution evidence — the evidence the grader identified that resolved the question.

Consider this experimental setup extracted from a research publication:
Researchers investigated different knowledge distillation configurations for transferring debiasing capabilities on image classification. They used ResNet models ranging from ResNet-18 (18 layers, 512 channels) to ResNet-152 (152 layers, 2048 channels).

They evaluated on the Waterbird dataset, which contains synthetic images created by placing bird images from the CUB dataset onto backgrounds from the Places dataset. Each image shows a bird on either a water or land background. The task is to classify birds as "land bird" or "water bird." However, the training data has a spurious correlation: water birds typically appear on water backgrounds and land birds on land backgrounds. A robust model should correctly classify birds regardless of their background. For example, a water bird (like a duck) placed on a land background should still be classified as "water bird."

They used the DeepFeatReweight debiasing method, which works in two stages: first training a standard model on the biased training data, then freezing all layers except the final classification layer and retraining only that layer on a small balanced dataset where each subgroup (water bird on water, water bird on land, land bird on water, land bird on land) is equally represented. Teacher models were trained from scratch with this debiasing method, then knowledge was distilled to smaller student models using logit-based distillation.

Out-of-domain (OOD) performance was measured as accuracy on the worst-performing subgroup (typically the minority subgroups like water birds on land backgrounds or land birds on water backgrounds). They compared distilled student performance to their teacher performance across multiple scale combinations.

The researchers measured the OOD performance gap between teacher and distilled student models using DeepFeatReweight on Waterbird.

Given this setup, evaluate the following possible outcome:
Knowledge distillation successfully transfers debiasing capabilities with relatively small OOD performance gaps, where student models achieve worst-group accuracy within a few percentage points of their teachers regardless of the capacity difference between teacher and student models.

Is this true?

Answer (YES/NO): NO